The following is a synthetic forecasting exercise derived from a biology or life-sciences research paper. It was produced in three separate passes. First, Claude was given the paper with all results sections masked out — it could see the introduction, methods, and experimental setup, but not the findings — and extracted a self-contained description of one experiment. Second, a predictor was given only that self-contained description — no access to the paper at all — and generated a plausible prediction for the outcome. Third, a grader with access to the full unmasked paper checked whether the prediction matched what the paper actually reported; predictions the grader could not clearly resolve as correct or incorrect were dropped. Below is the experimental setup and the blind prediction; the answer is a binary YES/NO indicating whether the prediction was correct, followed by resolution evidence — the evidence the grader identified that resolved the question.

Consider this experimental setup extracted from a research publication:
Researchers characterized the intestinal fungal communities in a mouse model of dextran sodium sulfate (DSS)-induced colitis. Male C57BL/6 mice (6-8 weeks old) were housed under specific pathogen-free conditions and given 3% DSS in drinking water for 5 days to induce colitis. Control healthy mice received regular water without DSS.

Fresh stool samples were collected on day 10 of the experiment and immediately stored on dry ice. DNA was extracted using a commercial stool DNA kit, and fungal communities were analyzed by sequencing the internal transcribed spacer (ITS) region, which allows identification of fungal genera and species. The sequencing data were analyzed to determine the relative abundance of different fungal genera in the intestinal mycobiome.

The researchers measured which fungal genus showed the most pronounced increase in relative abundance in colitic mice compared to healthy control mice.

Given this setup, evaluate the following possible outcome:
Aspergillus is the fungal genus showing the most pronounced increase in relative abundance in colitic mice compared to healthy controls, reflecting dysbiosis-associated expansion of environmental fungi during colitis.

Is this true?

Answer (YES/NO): NO